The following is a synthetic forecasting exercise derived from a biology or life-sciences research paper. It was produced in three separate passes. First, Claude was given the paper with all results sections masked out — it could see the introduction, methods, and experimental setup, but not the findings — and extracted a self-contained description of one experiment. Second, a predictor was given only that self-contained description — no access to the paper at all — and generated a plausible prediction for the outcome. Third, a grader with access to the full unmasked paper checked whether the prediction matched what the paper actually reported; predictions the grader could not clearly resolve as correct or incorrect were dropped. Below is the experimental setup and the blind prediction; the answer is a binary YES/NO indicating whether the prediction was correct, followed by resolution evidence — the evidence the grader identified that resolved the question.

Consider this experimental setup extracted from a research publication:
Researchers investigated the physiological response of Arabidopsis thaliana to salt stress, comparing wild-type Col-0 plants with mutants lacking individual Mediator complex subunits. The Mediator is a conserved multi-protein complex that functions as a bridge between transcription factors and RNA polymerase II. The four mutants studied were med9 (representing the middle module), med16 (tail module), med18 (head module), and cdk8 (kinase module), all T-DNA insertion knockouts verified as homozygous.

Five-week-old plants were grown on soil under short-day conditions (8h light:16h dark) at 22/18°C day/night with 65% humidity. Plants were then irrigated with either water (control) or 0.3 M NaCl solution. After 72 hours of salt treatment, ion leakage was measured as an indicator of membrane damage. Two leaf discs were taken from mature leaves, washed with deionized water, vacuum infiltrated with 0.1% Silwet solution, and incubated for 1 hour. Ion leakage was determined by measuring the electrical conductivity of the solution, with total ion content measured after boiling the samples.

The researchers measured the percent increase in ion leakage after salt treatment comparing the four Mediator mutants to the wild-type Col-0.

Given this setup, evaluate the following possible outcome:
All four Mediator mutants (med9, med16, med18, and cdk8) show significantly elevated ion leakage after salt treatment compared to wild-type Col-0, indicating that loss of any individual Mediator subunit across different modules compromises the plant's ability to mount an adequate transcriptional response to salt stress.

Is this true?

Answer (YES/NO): YES